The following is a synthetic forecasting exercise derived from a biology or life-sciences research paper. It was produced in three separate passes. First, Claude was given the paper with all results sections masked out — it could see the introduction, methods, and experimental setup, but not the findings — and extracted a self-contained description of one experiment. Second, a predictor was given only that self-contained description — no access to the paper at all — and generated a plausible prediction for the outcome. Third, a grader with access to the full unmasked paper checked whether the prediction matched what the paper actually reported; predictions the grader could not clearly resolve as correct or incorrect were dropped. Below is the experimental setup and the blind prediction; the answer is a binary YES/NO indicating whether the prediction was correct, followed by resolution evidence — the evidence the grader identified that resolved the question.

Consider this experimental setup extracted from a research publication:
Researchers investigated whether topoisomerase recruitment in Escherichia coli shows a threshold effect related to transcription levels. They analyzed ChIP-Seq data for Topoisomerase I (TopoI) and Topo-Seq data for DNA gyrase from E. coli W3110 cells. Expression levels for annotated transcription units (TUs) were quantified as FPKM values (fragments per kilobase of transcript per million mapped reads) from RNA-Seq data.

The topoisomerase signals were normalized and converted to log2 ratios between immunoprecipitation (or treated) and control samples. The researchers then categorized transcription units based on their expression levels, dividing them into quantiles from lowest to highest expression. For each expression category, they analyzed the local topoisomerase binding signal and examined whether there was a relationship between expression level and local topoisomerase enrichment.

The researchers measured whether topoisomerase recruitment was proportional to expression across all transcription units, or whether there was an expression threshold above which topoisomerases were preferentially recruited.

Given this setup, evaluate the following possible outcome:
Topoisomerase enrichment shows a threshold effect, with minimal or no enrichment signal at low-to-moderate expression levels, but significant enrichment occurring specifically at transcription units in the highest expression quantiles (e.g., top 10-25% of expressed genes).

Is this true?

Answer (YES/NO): NO